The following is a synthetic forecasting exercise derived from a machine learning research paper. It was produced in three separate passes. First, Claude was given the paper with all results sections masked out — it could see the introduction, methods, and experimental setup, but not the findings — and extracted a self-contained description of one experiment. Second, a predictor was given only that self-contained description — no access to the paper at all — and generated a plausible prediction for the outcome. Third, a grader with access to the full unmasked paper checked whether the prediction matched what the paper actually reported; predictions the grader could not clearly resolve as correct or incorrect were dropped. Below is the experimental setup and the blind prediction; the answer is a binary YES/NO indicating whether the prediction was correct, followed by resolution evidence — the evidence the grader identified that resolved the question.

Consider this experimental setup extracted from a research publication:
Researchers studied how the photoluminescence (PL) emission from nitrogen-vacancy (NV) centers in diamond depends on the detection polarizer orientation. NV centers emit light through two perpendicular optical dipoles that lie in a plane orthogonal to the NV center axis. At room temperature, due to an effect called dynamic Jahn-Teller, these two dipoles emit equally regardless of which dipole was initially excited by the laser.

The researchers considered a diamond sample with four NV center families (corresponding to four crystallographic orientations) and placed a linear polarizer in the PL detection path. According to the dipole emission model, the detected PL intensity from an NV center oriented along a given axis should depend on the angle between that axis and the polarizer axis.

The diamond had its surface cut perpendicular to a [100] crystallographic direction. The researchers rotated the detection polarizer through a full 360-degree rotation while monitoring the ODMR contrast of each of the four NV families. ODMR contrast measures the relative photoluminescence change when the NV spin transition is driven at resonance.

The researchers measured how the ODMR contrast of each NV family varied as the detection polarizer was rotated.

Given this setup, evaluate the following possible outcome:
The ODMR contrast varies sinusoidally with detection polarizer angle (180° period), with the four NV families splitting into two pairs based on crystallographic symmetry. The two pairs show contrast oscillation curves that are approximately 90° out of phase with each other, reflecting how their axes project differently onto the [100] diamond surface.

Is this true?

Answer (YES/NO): YES